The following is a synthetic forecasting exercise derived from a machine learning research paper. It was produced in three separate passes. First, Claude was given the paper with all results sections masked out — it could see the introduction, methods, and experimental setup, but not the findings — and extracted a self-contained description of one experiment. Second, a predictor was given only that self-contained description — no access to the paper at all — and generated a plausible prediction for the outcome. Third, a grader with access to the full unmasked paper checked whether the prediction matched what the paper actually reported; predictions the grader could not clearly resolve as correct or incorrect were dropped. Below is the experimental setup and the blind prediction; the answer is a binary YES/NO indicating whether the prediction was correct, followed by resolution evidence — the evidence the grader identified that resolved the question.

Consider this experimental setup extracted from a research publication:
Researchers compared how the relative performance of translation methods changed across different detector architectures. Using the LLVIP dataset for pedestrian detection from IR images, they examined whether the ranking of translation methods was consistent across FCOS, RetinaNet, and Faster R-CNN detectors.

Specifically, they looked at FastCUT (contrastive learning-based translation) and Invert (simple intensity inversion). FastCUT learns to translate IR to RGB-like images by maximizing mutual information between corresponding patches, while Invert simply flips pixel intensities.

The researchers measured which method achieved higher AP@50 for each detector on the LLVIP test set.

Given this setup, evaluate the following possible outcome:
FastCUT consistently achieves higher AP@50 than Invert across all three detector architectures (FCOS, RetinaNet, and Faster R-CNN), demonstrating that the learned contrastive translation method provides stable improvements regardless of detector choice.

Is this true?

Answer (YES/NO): NO